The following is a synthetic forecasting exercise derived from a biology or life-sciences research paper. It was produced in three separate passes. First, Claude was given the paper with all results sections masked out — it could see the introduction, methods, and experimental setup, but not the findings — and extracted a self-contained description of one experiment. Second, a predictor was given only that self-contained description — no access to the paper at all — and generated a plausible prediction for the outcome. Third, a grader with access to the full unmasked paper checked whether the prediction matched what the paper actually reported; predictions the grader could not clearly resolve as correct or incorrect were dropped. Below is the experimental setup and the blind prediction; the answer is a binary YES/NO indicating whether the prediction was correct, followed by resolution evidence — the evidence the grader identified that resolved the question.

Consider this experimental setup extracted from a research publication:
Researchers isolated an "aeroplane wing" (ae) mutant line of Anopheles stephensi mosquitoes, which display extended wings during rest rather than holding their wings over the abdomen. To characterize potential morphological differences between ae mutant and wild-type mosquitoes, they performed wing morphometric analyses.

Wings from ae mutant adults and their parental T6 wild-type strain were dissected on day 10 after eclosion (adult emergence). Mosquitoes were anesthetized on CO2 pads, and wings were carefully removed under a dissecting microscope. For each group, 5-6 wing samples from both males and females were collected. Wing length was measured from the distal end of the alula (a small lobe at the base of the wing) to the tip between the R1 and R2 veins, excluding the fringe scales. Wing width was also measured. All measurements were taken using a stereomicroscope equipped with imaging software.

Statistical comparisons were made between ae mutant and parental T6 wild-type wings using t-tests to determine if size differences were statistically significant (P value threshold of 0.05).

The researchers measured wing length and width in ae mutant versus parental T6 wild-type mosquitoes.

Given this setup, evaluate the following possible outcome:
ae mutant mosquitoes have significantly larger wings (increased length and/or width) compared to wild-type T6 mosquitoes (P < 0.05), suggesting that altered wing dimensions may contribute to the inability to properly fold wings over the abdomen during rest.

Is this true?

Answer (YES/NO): NO